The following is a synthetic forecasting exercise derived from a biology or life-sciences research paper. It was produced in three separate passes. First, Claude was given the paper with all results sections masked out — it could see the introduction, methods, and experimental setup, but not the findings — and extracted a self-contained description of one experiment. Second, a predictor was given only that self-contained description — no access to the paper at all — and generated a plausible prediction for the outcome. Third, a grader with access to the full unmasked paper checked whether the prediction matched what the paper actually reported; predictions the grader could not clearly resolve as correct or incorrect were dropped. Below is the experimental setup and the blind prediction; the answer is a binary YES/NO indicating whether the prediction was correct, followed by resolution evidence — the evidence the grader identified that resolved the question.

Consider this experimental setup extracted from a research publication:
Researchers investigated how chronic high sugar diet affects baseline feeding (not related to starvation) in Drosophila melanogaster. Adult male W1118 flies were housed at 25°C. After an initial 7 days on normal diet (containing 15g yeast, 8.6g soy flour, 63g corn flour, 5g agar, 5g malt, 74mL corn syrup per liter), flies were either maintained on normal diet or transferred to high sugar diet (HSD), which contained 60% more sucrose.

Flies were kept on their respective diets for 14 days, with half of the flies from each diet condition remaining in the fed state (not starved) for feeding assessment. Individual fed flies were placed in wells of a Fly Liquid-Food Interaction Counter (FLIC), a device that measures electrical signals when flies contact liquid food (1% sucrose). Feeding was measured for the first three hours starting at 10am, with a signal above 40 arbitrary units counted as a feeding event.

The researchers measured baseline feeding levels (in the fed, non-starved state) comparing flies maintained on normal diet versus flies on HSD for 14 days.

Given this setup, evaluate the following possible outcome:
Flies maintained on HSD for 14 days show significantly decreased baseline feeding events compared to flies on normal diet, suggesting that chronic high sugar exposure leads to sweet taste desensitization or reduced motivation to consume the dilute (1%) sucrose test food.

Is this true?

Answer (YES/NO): NO